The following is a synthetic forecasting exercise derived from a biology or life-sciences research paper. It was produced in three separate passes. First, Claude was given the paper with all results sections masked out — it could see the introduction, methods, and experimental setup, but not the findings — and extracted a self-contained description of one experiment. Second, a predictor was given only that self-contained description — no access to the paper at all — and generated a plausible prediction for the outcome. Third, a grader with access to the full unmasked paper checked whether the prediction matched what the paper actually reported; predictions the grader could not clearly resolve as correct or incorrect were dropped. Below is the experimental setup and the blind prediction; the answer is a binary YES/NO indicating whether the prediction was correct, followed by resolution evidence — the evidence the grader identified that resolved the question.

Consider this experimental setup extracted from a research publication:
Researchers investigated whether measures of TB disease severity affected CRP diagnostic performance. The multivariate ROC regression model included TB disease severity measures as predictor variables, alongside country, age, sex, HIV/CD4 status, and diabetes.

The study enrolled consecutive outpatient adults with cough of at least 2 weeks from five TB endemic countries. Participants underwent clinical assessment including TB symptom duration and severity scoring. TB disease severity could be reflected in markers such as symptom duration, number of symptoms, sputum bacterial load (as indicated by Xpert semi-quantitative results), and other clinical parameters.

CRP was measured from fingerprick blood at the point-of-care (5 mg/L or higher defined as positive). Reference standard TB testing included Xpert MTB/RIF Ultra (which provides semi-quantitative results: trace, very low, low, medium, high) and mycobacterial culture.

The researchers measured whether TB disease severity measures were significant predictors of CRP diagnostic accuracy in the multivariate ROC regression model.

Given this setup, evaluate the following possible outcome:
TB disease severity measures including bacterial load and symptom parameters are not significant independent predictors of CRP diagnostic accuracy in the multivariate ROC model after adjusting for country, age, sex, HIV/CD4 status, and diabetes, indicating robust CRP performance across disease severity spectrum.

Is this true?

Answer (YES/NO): NO